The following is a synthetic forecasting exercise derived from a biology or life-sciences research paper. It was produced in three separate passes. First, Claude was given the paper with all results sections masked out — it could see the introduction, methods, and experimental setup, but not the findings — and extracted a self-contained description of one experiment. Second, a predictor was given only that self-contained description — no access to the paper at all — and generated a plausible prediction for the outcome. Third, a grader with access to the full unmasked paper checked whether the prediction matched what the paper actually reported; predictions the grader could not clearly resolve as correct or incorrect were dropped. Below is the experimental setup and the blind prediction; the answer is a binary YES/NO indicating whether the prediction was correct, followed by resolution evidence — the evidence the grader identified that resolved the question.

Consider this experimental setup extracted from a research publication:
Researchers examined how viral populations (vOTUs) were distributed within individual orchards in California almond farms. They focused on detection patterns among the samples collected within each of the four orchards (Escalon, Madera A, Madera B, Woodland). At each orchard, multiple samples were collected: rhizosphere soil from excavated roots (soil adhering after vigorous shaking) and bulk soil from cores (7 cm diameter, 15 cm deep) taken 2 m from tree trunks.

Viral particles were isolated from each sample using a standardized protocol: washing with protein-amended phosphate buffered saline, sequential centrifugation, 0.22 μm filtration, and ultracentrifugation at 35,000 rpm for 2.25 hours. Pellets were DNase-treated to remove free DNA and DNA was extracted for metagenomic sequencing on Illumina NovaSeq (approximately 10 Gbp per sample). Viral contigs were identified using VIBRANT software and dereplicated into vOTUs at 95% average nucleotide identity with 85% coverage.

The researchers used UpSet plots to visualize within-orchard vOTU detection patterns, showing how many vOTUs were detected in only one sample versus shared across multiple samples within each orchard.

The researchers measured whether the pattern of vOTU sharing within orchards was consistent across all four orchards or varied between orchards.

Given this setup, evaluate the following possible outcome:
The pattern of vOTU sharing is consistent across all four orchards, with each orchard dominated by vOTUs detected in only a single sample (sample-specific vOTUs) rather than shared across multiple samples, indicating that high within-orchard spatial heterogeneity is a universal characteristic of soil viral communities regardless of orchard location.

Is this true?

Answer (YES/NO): YES